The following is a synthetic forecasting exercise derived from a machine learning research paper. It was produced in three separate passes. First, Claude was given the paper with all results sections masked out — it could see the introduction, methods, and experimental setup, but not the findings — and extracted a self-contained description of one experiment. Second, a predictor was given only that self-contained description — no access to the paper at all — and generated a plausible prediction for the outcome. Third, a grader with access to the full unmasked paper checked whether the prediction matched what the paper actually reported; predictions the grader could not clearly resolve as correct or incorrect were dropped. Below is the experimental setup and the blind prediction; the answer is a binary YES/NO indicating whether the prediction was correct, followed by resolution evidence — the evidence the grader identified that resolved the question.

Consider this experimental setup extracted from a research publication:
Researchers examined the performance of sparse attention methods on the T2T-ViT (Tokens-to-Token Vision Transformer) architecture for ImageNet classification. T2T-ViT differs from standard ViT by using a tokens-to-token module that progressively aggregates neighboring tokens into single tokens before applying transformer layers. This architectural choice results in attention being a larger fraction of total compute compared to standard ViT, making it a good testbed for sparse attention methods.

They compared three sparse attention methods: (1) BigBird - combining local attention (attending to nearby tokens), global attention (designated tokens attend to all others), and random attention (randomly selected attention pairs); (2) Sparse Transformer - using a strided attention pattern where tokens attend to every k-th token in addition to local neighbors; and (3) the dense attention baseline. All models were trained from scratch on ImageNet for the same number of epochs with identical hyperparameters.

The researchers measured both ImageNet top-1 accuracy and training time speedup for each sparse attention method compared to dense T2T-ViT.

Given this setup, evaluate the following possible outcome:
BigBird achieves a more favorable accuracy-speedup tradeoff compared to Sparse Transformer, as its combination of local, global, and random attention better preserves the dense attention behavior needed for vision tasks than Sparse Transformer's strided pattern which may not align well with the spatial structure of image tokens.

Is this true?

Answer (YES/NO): NO